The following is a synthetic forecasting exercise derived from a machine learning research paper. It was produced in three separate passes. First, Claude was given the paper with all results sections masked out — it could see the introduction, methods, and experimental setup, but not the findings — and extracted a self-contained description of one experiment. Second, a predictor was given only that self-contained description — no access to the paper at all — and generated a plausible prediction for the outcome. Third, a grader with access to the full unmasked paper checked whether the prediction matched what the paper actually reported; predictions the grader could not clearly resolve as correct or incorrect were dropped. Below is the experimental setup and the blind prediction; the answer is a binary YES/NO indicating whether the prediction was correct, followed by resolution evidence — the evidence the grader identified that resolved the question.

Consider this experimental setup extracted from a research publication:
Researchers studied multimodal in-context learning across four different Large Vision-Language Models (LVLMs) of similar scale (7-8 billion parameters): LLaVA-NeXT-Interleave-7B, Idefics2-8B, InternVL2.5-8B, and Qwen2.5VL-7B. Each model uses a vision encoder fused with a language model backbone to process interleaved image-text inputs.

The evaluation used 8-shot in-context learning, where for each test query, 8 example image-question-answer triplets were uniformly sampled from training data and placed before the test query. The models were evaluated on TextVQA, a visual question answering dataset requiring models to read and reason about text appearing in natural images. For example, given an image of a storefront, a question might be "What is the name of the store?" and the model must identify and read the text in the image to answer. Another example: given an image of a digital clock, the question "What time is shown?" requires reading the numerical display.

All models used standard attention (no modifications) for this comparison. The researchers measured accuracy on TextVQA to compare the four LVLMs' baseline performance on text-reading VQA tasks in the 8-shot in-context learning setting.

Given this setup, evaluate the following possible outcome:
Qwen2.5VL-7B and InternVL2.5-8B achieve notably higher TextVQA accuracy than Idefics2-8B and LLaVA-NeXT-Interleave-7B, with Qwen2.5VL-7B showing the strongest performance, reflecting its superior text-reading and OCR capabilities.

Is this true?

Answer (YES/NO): YES